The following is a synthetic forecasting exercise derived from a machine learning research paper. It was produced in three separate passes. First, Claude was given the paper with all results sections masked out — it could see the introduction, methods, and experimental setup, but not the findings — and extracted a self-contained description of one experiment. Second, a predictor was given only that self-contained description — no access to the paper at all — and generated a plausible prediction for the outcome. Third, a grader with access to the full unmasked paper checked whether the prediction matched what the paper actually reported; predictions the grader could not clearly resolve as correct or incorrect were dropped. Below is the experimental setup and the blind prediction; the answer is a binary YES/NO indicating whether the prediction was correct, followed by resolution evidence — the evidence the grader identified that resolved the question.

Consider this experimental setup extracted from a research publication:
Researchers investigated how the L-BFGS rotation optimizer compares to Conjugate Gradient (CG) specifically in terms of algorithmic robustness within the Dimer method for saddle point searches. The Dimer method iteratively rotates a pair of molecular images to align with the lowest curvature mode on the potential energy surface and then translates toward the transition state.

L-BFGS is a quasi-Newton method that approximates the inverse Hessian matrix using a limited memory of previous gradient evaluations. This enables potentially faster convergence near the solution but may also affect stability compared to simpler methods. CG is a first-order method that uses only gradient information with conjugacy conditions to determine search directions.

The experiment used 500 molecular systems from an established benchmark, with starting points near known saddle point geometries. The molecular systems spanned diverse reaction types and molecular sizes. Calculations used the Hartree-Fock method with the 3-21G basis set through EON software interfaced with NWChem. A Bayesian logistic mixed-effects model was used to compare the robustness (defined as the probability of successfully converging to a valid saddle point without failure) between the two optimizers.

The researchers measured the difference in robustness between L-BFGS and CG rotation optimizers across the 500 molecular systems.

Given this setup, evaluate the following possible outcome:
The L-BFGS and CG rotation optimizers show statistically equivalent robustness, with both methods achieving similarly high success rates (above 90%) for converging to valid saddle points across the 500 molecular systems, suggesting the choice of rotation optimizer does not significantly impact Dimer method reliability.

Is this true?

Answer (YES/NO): NO